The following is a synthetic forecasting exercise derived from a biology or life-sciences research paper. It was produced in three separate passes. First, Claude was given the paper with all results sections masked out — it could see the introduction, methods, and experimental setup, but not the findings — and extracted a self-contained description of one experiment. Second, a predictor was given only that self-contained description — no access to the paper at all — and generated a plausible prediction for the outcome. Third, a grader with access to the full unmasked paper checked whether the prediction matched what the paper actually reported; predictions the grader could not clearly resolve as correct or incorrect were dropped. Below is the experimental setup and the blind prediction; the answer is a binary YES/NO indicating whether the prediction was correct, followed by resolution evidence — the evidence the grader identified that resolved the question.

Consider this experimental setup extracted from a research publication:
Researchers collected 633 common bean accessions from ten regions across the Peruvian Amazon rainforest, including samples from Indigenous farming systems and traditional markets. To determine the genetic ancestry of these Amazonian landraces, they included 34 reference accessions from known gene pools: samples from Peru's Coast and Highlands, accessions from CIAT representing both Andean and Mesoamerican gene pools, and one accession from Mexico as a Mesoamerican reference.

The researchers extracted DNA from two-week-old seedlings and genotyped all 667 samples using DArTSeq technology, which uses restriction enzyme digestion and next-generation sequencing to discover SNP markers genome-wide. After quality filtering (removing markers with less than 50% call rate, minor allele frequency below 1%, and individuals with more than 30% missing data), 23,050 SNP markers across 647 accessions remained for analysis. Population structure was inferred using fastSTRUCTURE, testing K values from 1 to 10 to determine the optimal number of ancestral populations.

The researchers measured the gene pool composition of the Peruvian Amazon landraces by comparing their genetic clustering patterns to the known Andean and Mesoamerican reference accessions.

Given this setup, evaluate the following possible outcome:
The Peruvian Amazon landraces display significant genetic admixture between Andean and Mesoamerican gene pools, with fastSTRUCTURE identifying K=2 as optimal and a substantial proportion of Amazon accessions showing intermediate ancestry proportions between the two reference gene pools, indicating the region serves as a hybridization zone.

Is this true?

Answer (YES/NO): NO